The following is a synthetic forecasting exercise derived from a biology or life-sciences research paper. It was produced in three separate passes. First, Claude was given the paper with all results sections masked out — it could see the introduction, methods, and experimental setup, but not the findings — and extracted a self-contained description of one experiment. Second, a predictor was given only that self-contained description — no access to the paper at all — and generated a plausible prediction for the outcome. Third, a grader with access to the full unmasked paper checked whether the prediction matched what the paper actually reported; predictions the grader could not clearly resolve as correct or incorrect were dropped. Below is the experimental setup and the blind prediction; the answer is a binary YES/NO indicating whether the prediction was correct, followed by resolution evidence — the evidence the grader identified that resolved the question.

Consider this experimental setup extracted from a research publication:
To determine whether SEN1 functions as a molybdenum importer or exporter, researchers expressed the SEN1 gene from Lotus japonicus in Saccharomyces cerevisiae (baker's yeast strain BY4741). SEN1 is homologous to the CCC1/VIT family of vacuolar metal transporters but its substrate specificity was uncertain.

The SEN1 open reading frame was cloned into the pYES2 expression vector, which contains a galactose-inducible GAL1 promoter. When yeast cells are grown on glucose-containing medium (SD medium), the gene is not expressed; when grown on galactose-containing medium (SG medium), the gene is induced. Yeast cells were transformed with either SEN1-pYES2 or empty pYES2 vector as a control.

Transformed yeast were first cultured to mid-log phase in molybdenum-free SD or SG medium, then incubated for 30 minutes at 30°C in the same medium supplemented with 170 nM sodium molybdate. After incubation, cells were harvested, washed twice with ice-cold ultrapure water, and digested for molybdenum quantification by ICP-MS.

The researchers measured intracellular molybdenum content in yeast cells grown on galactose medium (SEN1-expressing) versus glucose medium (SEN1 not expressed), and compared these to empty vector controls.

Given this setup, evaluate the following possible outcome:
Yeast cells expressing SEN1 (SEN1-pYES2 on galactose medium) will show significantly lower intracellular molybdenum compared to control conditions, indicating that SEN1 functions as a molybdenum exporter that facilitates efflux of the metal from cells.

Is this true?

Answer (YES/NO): YES